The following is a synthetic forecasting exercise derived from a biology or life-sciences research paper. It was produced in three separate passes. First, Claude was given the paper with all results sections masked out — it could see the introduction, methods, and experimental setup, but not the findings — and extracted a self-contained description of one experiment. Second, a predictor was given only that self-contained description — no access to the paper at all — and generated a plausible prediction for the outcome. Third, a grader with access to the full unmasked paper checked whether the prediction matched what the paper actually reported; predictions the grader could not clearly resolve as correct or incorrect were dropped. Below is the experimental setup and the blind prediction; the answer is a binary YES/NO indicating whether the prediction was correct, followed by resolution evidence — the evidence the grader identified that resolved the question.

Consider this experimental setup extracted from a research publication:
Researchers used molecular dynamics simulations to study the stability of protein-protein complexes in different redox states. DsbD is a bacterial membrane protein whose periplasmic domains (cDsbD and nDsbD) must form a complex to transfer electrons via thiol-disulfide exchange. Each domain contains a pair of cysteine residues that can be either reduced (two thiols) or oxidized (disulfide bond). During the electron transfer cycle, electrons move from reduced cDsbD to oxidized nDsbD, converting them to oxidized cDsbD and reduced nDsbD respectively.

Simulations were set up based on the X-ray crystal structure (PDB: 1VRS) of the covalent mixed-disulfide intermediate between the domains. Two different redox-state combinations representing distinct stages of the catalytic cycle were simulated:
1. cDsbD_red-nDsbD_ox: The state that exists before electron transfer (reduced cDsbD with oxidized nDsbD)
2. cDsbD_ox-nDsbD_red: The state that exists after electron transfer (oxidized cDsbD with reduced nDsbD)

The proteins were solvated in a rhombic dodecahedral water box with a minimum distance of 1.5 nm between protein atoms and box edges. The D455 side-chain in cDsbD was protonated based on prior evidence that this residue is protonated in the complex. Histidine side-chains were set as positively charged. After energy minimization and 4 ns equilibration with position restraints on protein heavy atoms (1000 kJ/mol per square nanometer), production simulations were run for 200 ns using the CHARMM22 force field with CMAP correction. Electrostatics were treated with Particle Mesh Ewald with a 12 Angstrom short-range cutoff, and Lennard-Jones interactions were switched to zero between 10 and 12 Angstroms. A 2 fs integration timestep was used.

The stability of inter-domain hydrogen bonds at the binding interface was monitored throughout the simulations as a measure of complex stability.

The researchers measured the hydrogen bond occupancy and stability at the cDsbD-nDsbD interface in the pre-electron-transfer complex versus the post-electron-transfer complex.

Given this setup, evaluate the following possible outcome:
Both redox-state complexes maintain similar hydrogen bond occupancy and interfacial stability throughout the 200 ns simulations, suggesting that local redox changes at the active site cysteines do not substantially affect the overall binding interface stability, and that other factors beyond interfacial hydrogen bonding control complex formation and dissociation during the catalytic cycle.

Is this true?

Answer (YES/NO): NO